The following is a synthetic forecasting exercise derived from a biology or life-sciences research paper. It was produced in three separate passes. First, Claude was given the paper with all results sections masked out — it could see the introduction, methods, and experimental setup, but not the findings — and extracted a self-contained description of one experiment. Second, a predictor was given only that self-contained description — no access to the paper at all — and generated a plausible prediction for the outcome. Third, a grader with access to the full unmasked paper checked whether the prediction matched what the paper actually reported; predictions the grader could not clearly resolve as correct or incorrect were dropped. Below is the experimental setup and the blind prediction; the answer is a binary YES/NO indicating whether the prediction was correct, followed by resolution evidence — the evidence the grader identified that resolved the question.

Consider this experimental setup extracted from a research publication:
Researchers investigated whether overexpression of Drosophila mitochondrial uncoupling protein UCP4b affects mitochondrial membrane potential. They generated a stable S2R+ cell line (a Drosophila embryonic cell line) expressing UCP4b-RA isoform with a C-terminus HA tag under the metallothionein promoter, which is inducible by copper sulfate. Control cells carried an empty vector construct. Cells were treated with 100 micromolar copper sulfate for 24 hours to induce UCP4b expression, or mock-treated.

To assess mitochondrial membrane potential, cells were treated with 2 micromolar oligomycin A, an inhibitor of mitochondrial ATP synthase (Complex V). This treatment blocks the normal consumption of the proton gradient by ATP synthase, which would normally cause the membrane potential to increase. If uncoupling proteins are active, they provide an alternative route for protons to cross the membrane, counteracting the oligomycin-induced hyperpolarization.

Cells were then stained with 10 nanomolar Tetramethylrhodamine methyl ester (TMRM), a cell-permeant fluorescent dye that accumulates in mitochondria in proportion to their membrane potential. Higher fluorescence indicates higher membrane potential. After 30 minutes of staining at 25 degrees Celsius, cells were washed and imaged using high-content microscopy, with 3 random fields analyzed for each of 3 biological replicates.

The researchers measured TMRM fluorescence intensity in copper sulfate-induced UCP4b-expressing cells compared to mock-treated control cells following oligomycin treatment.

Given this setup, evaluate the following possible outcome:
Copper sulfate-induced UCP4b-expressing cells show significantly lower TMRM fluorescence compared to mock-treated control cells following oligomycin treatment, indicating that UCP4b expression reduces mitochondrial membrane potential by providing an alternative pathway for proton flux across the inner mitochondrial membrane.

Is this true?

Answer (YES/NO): YES